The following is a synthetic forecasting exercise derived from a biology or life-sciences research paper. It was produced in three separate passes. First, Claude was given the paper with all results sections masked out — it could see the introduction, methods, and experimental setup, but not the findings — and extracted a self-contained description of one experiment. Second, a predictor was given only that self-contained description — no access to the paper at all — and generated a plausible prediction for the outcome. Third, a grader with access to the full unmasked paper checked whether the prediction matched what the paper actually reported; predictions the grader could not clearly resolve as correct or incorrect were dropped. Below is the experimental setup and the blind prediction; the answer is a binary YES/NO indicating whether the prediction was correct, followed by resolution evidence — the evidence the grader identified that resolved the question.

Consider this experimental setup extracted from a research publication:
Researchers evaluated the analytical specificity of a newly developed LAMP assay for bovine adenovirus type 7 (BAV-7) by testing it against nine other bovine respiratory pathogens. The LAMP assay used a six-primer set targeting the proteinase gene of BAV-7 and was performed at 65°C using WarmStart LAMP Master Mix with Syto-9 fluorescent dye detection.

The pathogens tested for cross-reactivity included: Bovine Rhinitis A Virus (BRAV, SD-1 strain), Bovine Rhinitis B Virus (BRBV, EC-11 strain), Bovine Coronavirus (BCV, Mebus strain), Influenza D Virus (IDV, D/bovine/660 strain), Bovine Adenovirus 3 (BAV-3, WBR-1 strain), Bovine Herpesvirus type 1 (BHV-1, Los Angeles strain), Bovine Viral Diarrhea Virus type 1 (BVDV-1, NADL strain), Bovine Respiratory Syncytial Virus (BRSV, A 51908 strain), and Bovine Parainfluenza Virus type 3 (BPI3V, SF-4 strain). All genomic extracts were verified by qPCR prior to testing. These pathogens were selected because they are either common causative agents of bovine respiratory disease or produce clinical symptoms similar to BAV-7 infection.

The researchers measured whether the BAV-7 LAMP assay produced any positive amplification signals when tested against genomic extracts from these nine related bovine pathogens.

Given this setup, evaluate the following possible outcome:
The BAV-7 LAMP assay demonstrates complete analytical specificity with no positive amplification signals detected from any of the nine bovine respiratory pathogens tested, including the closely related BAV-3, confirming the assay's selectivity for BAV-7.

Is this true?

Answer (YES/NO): YES